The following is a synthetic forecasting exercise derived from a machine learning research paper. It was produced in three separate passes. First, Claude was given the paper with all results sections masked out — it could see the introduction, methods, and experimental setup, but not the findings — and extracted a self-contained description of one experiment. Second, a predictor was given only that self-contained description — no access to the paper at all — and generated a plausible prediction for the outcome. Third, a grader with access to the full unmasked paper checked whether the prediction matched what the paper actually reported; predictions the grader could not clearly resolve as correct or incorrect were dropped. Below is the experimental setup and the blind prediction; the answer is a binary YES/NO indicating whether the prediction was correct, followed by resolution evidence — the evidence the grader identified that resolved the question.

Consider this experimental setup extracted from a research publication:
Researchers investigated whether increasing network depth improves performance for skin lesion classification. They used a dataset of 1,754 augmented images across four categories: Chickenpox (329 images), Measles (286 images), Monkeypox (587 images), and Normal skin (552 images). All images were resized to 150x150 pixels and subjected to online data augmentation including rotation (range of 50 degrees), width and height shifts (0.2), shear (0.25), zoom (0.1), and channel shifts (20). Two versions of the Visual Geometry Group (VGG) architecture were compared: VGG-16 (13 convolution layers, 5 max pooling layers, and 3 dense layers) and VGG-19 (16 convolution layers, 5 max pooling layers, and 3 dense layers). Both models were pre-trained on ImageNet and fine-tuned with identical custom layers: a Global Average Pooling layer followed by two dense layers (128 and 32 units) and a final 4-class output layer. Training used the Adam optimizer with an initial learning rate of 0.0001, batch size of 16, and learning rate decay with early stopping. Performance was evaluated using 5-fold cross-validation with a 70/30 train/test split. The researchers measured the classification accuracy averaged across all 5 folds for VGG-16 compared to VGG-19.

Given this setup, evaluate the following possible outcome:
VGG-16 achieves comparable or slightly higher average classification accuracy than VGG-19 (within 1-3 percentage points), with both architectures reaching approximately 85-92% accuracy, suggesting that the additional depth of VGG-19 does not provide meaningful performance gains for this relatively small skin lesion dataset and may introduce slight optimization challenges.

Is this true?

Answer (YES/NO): NO